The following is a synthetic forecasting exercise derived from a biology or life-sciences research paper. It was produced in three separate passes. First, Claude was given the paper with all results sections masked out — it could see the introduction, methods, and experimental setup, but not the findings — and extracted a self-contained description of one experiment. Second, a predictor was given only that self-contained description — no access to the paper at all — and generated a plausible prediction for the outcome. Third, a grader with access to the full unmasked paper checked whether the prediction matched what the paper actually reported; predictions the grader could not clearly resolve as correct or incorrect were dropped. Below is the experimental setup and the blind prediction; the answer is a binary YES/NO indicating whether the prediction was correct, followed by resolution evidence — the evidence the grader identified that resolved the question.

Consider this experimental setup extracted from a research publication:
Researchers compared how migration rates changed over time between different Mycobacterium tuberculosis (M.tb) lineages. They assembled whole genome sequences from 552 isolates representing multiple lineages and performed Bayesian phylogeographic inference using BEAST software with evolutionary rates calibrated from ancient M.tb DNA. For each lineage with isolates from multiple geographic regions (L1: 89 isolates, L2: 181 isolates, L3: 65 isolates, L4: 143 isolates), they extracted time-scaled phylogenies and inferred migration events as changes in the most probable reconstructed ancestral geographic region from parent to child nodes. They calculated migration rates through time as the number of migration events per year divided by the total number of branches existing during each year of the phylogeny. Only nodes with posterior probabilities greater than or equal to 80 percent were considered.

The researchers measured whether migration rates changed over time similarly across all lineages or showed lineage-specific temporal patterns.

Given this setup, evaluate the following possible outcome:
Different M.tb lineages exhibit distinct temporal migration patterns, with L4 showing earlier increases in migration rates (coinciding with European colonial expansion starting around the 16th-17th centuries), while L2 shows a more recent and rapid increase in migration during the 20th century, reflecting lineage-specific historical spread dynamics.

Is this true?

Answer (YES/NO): NO